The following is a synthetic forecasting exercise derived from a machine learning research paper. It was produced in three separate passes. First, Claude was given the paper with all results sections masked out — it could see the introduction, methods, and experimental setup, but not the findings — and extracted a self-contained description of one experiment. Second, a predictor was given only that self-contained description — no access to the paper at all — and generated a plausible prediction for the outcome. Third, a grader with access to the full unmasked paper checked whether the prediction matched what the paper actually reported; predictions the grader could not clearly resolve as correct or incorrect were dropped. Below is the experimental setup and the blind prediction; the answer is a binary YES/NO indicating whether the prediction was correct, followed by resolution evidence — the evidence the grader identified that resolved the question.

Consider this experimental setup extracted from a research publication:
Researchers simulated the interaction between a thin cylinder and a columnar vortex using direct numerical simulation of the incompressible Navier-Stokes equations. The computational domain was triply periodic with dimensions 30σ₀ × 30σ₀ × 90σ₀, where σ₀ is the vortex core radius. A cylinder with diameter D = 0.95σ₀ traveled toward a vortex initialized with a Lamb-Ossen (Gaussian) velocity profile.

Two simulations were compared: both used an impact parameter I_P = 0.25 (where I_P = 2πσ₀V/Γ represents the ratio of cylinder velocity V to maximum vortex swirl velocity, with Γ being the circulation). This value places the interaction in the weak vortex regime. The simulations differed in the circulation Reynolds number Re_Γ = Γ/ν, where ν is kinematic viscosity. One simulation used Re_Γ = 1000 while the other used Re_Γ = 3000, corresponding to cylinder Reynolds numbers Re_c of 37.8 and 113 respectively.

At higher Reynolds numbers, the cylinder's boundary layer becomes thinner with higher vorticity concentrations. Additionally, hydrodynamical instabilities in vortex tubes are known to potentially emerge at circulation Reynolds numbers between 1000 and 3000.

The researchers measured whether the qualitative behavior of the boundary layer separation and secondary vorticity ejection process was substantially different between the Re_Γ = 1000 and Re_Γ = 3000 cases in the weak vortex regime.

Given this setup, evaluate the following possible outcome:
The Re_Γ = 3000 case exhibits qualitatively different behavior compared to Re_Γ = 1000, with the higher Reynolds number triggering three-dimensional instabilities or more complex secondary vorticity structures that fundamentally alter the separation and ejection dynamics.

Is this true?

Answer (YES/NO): NO